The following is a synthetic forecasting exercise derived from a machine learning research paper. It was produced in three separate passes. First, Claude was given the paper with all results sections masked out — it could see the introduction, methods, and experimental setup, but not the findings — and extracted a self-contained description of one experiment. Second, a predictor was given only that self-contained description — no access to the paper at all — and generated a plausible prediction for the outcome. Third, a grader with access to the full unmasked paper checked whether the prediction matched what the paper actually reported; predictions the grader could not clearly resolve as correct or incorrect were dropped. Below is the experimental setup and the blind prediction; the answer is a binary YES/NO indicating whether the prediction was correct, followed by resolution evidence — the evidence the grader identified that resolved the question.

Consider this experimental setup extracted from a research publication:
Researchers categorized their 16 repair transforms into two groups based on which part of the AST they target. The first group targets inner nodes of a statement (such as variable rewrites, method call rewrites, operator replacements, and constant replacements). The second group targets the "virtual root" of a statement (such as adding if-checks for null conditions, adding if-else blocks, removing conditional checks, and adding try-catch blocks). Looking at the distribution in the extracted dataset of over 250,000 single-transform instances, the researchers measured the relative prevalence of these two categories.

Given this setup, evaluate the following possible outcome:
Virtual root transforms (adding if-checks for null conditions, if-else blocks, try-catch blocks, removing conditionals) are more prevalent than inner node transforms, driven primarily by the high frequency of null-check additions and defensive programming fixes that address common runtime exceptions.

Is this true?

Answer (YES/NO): NO